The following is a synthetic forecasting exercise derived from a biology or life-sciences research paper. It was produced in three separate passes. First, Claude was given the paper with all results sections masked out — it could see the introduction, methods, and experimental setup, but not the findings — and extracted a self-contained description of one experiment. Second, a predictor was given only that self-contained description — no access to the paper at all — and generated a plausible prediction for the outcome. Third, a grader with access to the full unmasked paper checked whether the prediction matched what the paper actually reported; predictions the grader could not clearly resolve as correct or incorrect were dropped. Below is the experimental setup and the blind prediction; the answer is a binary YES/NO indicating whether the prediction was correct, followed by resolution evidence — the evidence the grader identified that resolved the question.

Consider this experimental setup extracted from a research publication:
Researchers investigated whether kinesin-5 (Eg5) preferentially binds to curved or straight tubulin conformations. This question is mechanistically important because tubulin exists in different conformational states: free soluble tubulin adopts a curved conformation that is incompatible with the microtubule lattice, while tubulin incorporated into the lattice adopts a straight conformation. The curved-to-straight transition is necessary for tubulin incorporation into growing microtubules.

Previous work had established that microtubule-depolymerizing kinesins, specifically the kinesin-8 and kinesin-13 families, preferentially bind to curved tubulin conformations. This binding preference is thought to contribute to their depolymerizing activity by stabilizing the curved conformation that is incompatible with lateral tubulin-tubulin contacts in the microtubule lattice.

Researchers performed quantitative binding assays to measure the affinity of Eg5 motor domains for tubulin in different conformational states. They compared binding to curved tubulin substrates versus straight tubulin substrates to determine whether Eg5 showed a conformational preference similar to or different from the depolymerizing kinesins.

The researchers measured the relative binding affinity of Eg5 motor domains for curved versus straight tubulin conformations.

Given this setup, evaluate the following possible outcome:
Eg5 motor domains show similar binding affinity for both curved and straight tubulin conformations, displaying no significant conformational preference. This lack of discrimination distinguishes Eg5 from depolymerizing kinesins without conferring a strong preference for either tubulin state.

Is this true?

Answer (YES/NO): NO